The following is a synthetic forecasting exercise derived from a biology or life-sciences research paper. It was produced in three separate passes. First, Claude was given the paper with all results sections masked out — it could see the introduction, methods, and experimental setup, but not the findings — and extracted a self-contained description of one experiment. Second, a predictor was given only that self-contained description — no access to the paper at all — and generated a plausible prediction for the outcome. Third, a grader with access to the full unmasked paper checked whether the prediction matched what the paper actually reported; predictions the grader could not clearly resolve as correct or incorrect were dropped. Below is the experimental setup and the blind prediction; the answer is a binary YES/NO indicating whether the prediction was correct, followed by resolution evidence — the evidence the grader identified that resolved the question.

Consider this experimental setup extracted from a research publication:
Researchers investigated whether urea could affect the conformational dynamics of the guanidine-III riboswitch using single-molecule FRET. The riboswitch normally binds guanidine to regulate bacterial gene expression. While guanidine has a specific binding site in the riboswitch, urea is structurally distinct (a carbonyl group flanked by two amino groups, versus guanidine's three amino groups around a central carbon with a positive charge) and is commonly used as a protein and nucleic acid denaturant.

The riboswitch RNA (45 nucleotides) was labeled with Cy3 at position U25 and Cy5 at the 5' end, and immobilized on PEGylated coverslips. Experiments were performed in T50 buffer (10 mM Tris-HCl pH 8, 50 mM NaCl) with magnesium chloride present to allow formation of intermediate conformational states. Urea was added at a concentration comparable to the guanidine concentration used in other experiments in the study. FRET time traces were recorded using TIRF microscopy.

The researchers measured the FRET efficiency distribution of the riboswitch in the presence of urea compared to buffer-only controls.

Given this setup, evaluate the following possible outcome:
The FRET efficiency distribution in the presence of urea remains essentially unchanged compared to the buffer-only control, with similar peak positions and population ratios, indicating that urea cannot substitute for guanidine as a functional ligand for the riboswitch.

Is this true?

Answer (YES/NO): NO